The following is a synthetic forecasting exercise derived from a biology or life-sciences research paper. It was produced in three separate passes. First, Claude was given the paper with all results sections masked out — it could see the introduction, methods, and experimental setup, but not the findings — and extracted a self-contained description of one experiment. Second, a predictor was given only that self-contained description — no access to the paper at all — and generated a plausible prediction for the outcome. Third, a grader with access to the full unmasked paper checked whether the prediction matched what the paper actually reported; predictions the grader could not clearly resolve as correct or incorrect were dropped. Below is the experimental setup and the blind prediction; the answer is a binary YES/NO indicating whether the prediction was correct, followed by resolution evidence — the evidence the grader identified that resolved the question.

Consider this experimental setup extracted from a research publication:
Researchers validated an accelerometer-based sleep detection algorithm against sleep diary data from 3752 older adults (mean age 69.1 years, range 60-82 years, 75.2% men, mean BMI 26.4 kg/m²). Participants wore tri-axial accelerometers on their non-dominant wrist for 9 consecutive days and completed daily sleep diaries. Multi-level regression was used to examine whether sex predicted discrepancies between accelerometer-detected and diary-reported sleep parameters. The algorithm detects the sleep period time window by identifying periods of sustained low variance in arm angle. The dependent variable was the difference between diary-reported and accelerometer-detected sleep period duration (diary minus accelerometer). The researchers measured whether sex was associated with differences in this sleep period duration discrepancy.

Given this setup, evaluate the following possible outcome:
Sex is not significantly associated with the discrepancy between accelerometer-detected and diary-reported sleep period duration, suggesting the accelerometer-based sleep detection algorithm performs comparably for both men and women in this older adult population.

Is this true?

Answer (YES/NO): NO